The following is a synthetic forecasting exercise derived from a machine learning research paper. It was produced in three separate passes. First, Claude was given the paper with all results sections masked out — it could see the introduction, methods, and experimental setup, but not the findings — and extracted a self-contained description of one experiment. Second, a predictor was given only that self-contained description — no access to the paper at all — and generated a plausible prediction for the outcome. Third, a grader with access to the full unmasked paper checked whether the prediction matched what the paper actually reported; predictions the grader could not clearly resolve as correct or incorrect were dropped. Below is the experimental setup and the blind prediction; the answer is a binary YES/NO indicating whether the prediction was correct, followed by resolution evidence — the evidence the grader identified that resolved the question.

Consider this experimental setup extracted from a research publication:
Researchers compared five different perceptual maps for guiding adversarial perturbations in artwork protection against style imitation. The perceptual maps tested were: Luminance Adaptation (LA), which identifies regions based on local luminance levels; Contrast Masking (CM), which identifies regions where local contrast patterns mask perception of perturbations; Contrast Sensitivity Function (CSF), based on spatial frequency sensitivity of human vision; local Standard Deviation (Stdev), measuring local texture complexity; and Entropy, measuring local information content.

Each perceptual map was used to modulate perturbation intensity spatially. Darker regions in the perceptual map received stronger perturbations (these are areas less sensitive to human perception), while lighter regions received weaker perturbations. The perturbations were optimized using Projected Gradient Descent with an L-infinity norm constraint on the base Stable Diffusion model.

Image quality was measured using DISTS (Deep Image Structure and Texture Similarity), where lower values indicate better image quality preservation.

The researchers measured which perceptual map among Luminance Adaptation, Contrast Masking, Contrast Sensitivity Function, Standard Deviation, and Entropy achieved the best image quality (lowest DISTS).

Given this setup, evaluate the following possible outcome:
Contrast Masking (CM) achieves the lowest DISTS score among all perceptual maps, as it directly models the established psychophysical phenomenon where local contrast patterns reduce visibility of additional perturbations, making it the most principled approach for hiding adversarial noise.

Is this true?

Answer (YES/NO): YES